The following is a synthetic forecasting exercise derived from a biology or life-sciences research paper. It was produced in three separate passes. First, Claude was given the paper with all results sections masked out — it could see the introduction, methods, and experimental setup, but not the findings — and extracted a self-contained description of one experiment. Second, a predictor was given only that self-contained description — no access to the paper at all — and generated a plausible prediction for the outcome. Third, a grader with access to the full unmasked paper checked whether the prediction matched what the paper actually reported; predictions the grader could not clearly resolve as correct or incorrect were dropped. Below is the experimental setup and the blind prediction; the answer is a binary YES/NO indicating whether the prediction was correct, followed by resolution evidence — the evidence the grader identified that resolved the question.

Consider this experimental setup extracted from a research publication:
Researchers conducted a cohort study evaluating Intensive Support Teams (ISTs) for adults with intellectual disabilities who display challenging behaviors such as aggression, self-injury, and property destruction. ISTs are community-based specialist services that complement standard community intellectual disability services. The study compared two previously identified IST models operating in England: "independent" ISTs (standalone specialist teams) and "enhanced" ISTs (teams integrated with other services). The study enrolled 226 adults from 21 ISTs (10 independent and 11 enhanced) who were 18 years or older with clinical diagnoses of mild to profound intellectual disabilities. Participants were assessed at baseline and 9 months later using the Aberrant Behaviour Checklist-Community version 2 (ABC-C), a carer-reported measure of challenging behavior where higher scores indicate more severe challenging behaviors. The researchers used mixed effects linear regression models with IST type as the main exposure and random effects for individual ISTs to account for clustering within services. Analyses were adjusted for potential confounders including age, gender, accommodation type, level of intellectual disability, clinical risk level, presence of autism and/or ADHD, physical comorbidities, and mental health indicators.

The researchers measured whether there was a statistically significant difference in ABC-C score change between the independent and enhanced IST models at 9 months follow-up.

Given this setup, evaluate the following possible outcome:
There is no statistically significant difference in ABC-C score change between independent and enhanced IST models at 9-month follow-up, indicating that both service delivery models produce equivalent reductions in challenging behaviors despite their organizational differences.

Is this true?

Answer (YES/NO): YES